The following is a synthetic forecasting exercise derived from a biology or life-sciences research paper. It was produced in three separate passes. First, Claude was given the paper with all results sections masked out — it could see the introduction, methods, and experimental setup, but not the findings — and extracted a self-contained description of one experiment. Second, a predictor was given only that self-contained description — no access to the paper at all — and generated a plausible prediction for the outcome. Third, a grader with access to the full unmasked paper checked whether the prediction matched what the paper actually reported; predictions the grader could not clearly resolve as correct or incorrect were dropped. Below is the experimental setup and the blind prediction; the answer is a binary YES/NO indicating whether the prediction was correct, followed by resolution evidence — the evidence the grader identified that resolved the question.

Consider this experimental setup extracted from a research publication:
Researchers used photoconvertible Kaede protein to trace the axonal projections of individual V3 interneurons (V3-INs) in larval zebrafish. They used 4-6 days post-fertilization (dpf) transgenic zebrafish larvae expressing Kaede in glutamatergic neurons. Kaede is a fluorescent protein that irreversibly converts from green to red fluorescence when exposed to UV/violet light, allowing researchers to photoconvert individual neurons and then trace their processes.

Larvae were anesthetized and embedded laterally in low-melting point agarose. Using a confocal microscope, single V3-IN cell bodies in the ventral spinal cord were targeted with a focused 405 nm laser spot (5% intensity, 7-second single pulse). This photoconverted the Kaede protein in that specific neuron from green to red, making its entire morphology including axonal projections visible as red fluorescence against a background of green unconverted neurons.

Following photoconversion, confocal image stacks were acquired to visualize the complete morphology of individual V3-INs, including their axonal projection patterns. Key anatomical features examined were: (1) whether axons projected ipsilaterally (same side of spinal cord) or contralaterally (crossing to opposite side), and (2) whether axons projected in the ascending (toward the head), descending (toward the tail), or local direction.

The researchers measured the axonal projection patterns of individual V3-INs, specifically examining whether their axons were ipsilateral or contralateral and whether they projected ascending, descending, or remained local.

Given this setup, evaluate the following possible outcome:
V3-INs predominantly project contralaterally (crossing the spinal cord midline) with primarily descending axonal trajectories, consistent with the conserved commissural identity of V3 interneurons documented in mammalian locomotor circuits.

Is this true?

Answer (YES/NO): NO